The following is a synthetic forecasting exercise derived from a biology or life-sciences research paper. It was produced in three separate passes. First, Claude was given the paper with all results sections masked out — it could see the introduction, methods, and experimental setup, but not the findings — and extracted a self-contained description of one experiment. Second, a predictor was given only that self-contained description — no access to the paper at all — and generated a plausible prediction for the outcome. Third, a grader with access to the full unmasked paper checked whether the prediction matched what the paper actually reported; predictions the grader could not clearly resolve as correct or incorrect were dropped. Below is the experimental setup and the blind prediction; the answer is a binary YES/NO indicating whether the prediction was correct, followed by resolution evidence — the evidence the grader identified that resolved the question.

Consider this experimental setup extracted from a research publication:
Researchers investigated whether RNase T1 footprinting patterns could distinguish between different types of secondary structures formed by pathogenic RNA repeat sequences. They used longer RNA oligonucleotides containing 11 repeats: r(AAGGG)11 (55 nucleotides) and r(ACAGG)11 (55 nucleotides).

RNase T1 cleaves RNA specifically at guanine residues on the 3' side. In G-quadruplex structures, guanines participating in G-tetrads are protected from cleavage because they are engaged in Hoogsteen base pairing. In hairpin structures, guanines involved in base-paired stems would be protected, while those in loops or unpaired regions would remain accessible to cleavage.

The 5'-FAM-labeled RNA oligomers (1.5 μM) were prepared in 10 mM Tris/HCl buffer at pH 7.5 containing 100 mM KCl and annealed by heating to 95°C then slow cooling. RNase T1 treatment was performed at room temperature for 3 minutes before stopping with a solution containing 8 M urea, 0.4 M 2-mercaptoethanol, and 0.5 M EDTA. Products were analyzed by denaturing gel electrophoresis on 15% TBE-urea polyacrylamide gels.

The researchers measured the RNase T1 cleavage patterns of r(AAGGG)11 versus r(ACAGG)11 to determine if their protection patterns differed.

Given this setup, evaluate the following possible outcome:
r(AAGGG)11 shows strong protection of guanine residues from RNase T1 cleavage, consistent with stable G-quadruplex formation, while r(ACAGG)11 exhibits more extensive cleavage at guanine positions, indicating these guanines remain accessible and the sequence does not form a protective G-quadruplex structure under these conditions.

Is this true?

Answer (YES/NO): NO